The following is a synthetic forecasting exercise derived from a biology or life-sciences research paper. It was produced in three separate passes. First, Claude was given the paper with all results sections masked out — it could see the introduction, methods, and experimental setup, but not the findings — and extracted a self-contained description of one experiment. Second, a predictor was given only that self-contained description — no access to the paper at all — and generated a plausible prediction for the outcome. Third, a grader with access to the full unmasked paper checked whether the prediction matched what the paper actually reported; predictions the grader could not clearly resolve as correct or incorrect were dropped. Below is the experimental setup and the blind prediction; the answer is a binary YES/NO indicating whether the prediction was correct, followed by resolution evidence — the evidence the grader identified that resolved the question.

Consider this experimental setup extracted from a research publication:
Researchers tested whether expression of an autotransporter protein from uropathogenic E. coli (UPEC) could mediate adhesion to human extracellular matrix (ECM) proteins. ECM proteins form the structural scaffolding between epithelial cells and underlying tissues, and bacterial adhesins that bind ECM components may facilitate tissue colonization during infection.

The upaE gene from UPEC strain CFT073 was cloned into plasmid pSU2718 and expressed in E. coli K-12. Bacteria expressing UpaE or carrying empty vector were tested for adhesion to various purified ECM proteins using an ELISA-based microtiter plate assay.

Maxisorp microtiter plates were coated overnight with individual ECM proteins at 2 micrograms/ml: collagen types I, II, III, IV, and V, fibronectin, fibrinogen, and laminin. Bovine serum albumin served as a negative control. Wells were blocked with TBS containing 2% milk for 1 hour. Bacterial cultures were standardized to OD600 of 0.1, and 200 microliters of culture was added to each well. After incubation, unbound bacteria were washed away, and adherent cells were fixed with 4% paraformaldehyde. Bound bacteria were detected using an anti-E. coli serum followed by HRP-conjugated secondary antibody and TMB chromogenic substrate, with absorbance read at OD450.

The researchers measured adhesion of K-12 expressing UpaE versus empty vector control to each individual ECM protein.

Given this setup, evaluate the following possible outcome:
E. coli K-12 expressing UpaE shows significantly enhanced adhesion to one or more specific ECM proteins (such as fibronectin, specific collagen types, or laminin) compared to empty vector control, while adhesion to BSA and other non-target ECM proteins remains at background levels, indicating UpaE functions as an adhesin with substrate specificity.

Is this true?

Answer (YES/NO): YES